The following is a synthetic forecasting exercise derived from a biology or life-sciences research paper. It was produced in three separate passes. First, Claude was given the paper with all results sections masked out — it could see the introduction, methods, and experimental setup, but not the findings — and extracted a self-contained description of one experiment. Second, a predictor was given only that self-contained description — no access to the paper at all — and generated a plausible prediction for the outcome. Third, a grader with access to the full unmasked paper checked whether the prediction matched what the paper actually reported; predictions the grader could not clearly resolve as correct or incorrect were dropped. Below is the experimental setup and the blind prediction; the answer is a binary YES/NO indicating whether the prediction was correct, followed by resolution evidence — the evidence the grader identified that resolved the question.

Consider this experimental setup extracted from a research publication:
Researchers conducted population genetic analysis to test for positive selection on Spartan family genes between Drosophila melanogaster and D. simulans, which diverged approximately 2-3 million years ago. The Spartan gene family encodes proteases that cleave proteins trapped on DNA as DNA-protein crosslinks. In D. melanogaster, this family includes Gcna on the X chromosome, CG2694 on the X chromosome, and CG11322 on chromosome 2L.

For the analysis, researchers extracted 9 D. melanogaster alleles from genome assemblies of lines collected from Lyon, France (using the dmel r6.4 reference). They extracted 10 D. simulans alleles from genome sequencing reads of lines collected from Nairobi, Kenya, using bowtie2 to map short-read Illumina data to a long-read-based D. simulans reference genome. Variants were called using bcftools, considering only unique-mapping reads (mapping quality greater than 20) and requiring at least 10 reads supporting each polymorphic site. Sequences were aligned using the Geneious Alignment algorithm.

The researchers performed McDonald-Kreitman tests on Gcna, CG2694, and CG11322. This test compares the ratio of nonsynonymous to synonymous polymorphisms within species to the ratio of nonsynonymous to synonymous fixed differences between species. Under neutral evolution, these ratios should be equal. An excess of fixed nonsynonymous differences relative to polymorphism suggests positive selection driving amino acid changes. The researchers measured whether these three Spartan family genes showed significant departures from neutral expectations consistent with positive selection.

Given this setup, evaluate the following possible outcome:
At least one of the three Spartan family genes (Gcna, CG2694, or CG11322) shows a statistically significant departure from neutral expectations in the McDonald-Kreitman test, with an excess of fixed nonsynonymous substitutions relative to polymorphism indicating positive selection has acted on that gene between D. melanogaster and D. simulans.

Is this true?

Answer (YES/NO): YES